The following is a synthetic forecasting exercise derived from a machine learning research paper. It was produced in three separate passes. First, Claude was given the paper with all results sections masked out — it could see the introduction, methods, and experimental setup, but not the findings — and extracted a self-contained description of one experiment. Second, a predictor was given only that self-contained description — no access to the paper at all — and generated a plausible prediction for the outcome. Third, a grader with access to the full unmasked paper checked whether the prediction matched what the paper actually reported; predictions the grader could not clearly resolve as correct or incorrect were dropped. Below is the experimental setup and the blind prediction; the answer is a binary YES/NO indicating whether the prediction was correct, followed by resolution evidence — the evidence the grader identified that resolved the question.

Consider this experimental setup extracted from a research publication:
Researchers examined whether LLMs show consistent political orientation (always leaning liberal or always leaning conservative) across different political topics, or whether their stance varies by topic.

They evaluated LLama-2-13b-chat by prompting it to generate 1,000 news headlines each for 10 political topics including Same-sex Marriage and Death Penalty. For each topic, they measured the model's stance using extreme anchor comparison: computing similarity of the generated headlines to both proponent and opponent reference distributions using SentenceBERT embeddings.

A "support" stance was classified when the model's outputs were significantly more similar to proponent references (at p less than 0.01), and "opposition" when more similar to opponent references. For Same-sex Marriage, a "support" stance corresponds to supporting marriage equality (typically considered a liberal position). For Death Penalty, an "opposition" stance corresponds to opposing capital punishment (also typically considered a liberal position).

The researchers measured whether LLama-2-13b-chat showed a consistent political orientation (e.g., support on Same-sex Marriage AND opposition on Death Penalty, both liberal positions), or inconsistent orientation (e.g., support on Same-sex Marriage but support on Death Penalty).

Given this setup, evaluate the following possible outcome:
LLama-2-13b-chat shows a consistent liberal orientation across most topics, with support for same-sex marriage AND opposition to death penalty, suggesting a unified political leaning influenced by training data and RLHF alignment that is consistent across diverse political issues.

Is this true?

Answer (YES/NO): NO